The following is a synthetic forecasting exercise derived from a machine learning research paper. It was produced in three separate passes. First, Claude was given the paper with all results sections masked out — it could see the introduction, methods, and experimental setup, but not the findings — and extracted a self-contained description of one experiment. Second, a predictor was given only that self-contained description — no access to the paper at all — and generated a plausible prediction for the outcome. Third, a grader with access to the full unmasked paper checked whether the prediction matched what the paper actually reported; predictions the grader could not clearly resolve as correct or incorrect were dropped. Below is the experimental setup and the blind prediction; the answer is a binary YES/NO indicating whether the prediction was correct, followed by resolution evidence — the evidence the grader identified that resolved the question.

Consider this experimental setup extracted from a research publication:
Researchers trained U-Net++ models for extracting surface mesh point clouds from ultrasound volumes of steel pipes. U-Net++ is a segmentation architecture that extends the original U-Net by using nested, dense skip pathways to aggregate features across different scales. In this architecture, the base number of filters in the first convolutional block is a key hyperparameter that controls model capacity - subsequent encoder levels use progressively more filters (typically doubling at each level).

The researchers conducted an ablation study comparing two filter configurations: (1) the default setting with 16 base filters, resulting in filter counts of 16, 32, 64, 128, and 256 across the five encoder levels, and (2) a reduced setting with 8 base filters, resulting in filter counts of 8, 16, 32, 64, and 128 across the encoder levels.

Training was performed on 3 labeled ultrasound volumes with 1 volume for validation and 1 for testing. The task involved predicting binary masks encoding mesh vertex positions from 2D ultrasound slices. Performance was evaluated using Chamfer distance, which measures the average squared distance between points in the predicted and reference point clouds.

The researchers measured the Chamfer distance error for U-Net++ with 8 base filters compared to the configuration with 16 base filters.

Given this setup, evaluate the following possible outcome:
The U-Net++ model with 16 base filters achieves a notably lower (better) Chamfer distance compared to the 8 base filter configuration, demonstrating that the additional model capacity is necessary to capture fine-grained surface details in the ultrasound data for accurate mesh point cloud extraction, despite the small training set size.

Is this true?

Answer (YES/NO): NO